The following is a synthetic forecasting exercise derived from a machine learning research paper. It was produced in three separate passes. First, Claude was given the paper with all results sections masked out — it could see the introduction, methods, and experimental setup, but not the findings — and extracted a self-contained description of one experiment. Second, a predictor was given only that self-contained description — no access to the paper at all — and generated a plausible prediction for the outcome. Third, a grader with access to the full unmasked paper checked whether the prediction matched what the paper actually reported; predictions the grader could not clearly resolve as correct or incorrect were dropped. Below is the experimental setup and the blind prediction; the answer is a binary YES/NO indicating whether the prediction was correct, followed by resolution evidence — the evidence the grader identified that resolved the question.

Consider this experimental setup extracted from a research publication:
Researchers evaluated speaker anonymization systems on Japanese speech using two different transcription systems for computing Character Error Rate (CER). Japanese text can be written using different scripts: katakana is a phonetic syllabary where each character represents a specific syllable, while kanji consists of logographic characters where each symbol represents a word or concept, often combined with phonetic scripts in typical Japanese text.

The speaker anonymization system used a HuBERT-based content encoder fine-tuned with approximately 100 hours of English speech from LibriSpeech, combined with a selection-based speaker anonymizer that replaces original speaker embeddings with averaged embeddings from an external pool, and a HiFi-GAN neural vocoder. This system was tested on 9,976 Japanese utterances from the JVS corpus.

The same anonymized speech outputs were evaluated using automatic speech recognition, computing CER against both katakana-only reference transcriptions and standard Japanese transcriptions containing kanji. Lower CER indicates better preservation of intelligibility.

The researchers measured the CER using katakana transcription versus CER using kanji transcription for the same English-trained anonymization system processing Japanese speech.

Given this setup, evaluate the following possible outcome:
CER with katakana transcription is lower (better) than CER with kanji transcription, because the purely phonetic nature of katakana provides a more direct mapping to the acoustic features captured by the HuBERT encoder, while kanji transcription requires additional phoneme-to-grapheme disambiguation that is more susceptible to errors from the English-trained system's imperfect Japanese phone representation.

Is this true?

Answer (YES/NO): YES